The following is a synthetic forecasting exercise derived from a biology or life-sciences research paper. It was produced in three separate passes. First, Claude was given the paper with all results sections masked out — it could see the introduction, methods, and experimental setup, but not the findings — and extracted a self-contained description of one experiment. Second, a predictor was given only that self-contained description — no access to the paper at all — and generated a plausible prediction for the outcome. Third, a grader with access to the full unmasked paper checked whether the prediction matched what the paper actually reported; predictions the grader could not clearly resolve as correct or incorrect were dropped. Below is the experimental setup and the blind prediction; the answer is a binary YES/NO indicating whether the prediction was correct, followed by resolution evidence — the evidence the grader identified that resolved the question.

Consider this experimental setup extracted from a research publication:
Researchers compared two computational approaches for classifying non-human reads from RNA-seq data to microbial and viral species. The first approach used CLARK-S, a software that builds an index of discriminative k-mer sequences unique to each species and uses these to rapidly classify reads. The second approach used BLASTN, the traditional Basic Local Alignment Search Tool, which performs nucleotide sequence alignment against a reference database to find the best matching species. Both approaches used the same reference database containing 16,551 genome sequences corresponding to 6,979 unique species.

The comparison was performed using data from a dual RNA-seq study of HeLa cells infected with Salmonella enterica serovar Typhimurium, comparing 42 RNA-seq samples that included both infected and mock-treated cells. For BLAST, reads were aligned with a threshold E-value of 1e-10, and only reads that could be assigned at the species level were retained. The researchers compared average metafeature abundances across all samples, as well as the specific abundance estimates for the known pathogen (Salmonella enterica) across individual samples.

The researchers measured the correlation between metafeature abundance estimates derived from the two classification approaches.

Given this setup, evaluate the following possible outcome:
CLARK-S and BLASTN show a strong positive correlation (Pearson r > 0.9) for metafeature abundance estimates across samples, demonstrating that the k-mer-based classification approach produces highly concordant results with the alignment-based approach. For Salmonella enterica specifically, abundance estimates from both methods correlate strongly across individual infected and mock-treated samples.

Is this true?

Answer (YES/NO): NO